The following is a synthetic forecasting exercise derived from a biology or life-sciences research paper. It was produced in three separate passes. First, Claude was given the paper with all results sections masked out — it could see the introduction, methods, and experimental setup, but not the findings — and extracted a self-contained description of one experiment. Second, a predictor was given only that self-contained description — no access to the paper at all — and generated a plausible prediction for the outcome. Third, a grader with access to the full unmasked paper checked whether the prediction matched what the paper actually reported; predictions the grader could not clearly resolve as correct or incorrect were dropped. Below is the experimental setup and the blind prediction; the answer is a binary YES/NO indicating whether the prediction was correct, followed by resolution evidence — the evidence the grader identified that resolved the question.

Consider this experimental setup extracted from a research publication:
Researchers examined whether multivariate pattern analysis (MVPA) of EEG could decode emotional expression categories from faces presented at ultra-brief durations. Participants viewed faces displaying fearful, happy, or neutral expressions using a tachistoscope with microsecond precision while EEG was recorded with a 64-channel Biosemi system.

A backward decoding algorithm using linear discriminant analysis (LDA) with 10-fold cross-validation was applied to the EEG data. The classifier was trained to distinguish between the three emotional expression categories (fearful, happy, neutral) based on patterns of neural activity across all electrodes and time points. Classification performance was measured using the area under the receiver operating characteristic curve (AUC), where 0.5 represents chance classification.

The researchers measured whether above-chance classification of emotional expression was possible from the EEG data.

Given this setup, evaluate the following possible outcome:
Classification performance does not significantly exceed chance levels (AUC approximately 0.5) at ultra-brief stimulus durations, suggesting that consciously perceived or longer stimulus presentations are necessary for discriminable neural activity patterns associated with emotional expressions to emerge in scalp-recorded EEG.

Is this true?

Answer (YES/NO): NO